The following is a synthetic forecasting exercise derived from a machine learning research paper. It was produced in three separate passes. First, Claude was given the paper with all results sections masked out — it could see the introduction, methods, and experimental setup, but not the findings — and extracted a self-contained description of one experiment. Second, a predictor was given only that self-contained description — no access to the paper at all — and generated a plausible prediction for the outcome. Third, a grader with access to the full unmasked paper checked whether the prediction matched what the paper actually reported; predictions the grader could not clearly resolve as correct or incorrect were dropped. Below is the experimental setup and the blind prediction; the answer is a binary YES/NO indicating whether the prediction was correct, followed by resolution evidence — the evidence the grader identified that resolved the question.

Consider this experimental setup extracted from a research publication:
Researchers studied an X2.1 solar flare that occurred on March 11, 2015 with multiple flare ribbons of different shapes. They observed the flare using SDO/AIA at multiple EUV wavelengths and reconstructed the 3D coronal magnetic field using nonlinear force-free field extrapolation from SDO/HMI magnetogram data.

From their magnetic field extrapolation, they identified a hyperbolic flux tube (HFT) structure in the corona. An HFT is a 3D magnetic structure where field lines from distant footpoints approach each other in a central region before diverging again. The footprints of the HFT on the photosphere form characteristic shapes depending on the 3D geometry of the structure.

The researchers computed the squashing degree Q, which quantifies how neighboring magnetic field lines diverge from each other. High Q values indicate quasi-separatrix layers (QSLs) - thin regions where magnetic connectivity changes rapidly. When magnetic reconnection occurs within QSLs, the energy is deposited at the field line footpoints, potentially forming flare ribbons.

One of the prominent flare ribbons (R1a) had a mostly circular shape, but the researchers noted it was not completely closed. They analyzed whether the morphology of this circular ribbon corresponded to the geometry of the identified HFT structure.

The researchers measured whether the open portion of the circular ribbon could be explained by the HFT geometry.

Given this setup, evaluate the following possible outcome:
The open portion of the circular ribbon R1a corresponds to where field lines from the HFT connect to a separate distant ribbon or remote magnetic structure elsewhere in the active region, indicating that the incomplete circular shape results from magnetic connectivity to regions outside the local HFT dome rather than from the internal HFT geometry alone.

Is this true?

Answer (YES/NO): NO